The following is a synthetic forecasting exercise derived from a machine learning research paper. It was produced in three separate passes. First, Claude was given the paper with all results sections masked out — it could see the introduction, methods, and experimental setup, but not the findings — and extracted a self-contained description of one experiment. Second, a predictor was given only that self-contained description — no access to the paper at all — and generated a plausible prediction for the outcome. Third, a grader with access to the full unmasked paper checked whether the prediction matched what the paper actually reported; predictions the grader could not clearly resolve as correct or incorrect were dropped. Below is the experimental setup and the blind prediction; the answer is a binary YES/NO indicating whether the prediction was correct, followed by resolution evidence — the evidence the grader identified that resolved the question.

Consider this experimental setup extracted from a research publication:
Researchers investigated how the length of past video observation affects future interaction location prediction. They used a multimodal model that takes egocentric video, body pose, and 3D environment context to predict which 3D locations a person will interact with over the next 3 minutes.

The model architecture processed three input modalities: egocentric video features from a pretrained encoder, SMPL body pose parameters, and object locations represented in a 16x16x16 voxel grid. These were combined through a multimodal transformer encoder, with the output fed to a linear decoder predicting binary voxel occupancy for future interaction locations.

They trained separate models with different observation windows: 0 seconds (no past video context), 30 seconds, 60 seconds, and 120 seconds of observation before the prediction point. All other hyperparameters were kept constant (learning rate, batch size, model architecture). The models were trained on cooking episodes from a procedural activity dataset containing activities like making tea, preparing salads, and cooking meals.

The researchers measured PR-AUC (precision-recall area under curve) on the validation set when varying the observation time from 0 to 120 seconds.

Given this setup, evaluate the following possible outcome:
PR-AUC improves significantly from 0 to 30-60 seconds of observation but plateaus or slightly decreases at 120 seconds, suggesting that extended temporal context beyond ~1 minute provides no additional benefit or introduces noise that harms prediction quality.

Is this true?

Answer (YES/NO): YES